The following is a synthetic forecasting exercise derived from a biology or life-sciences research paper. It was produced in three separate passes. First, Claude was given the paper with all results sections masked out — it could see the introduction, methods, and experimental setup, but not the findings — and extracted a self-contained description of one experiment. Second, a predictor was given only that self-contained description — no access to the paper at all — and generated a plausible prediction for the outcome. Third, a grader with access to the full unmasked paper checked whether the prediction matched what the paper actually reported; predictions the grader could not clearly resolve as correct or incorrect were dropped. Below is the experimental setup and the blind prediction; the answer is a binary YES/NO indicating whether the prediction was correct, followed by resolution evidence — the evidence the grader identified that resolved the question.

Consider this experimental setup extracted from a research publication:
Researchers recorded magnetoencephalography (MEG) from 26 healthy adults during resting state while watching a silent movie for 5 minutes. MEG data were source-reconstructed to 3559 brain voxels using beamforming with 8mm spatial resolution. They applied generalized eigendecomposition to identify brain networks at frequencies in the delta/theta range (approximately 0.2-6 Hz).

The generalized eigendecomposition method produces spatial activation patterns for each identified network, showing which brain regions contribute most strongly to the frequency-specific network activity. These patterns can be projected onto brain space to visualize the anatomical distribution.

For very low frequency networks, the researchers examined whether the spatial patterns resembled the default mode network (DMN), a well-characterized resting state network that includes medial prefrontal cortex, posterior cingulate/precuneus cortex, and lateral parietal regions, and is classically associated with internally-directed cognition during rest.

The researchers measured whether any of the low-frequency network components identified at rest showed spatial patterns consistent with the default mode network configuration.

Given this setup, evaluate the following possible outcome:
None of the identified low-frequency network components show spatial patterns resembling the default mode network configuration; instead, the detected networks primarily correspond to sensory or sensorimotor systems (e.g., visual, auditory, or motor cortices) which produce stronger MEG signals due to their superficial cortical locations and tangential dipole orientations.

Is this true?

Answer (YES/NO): NO